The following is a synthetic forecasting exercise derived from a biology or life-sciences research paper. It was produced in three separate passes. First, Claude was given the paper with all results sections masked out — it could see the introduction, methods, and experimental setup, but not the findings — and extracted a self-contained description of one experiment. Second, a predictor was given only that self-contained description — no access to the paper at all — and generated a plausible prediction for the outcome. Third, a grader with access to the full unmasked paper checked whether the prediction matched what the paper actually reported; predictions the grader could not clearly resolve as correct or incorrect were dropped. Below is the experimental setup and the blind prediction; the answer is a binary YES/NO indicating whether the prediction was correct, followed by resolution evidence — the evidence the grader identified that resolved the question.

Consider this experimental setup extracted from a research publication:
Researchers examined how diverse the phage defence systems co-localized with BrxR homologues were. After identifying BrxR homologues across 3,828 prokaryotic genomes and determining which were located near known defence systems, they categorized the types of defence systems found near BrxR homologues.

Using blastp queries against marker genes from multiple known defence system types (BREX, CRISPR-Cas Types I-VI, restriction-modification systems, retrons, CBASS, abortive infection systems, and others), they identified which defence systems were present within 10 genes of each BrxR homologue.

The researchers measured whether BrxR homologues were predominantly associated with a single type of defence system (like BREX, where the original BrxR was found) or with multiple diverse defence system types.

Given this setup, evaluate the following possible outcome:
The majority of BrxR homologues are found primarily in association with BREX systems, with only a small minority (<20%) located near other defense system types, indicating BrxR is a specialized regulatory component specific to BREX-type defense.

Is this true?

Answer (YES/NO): NO